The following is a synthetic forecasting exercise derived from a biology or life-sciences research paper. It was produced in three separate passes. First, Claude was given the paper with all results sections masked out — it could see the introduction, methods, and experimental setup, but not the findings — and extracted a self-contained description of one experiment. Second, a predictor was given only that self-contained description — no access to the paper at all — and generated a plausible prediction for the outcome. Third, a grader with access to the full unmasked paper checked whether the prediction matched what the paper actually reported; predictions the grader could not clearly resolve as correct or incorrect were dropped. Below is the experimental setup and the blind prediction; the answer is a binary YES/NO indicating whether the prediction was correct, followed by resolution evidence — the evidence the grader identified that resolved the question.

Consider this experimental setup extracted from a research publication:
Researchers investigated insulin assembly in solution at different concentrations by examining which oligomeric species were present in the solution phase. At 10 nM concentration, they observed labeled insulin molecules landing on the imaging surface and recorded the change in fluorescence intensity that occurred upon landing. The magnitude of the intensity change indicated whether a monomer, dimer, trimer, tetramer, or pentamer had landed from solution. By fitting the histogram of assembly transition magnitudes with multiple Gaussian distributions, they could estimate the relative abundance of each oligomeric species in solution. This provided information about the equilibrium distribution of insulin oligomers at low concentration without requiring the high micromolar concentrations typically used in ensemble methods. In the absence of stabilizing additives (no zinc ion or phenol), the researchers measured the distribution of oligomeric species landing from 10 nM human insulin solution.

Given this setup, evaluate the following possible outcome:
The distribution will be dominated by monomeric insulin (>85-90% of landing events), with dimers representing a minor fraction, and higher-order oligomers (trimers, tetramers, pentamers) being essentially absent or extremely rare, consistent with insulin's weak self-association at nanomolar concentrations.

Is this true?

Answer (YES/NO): YES